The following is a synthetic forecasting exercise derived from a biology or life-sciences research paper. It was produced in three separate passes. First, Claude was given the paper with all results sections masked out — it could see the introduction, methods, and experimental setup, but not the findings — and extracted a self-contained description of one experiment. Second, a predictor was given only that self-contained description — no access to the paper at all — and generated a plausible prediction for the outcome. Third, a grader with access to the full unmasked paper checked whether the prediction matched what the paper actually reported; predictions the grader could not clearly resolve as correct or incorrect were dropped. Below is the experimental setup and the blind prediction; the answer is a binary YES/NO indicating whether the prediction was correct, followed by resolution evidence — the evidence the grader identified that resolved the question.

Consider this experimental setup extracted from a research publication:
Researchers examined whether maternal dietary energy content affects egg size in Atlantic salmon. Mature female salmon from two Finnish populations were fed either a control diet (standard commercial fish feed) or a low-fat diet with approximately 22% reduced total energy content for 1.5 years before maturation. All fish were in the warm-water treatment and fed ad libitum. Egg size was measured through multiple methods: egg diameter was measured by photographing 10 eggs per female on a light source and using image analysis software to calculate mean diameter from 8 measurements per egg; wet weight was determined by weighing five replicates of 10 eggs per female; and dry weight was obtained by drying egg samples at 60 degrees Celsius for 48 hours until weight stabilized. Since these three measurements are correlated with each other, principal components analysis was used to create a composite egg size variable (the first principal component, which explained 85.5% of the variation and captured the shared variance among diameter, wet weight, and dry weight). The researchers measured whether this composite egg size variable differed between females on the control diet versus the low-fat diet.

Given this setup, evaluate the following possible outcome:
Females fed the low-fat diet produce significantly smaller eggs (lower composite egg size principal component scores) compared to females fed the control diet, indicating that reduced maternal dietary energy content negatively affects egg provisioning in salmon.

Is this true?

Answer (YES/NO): NO